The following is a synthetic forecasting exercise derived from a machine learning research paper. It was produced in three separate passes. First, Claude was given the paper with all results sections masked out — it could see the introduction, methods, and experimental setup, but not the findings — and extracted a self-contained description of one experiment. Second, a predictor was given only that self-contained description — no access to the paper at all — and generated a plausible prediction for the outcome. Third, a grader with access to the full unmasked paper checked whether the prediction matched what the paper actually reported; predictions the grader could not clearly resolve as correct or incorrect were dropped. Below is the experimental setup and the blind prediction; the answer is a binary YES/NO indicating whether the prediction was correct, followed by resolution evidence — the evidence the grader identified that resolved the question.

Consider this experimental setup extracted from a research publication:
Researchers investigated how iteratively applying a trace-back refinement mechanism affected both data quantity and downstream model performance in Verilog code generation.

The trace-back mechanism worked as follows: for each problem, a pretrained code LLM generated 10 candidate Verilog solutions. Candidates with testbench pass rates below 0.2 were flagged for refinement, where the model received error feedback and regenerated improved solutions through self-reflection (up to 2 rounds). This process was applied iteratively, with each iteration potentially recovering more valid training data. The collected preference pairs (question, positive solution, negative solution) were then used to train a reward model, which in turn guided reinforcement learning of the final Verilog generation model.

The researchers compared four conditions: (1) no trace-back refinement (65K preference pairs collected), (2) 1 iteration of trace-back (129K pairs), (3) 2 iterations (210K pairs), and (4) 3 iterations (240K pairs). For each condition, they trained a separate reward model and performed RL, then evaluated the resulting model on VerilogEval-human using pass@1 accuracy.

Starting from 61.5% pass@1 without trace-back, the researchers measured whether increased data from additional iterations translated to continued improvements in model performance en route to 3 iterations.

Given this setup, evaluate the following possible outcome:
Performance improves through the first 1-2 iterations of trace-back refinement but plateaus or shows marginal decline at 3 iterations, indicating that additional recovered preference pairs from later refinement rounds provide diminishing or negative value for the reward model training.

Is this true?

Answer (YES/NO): NO